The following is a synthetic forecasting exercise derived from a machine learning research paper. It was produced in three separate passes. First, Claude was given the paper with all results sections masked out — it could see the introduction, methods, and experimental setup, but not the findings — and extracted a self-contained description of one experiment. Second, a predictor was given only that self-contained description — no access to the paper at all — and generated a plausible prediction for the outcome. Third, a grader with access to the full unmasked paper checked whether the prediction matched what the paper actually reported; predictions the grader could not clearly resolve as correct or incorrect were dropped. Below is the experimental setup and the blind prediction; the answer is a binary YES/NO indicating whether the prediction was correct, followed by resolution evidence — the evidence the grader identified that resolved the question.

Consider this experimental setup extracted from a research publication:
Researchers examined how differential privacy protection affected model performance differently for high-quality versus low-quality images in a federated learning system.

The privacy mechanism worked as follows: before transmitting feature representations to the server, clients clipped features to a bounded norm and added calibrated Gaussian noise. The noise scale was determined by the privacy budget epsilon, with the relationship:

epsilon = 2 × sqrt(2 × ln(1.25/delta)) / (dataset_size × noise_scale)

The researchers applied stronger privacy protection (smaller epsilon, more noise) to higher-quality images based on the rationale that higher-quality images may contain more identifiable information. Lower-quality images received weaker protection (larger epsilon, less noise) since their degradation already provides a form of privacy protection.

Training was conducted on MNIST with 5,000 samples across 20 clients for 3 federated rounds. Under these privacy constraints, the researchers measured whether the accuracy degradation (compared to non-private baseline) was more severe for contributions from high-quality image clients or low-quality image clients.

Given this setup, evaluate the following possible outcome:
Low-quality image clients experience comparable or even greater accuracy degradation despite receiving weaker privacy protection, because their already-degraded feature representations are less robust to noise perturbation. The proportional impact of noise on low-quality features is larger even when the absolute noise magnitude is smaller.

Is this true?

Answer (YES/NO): NO